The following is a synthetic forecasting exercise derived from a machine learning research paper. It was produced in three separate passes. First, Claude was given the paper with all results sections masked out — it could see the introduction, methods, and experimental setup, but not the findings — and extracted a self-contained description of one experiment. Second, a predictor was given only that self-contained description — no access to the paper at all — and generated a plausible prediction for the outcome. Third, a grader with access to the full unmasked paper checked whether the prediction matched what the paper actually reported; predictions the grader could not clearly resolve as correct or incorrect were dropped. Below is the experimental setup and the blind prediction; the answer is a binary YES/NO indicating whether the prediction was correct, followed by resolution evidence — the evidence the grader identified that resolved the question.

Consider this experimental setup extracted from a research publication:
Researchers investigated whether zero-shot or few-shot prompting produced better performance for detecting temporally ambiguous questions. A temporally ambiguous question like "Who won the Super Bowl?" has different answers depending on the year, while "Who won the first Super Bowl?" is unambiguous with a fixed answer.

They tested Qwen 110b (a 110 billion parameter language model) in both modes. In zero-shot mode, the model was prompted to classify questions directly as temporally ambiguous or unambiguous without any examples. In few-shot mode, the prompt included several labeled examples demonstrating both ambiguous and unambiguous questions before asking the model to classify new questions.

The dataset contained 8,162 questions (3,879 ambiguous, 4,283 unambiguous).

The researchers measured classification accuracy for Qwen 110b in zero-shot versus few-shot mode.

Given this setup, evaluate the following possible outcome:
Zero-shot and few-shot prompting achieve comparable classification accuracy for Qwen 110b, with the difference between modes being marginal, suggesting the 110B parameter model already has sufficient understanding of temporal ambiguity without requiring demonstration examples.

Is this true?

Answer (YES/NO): YES